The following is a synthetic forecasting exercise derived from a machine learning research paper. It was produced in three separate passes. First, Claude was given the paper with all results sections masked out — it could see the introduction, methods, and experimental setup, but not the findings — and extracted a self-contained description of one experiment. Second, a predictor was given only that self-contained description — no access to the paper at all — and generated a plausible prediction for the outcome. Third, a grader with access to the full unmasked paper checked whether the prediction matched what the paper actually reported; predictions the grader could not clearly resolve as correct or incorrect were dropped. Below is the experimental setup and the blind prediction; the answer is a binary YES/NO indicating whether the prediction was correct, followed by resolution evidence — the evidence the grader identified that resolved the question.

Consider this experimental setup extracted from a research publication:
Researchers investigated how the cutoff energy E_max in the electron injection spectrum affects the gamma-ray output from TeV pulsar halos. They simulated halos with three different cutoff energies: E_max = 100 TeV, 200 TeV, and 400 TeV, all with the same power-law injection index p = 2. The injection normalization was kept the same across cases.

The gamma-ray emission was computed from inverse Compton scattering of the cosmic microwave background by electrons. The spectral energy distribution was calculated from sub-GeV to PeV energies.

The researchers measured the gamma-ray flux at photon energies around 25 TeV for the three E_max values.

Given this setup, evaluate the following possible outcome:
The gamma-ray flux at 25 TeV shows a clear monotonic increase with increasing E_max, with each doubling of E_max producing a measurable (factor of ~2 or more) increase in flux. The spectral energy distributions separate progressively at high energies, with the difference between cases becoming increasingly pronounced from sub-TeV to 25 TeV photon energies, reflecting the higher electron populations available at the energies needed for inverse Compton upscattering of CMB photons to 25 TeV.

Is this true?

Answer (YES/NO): NO